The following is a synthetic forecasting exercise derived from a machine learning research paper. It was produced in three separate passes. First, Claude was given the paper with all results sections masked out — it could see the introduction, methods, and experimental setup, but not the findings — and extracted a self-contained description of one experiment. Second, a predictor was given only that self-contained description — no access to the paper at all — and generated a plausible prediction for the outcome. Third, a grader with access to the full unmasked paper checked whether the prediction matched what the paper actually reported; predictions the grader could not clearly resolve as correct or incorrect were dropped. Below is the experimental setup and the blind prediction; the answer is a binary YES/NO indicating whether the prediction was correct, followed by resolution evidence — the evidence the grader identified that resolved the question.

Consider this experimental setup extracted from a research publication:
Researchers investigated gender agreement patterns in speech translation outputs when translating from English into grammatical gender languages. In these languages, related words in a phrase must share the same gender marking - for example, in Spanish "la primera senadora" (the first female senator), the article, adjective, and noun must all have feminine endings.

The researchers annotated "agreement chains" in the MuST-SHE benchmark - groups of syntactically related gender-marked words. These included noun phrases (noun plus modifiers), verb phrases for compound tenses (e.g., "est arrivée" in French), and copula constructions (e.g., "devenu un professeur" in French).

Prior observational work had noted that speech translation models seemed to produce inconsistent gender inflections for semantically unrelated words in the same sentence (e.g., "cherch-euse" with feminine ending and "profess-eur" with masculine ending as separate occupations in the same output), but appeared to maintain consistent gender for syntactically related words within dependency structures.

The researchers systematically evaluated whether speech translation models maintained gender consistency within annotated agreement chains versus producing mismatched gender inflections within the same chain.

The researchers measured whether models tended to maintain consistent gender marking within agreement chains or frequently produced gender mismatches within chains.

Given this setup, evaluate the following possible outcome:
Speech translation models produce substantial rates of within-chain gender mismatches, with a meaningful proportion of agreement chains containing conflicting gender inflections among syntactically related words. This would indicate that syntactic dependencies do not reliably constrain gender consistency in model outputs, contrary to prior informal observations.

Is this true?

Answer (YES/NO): NO